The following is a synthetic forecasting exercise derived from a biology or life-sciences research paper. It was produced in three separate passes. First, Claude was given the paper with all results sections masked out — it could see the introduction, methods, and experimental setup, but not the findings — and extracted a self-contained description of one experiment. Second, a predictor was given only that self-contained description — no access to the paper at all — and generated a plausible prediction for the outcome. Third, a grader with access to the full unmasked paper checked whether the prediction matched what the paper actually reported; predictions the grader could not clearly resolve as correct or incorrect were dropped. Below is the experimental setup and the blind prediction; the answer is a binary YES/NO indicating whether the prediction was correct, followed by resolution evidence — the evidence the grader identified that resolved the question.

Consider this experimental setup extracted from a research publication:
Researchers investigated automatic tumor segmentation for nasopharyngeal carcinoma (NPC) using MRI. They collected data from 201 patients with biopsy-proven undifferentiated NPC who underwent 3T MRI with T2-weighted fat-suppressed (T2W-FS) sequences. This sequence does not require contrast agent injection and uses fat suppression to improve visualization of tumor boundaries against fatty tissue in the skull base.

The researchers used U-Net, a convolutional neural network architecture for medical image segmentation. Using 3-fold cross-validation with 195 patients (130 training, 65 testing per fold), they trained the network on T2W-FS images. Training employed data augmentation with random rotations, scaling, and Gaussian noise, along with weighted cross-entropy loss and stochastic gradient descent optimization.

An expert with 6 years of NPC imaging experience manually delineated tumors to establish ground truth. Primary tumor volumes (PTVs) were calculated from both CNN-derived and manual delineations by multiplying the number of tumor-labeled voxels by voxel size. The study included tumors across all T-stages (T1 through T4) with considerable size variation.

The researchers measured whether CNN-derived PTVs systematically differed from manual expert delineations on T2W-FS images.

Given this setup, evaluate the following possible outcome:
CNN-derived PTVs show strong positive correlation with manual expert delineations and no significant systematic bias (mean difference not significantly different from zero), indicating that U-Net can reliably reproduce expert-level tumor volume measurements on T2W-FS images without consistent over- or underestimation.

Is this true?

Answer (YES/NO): NO